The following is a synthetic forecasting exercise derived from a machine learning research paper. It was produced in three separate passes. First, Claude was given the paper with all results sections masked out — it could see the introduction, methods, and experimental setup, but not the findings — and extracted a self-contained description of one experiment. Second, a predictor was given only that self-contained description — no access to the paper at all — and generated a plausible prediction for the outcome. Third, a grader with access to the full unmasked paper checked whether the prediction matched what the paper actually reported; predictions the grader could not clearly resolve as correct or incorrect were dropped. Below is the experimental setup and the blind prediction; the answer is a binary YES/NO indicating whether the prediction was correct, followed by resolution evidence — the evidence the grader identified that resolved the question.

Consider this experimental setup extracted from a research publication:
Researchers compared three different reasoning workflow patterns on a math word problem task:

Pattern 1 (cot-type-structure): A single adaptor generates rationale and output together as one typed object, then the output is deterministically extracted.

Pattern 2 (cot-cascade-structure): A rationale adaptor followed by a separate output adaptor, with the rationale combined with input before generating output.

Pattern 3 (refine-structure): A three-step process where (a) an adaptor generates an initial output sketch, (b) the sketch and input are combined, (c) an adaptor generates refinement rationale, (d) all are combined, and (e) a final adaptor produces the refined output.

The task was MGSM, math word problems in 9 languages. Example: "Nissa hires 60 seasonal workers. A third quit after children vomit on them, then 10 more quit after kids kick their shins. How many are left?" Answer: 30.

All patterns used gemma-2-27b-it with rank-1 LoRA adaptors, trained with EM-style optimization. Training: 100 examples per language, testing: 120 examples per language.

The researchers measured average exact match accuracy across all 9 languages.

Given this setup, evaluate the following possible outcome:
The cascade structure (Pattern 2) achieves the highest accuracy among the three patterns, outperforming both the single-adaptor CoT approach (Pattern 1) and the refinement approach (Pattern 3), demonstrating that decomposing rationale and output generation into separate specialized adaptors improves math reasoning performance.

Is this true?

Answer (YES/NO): YES